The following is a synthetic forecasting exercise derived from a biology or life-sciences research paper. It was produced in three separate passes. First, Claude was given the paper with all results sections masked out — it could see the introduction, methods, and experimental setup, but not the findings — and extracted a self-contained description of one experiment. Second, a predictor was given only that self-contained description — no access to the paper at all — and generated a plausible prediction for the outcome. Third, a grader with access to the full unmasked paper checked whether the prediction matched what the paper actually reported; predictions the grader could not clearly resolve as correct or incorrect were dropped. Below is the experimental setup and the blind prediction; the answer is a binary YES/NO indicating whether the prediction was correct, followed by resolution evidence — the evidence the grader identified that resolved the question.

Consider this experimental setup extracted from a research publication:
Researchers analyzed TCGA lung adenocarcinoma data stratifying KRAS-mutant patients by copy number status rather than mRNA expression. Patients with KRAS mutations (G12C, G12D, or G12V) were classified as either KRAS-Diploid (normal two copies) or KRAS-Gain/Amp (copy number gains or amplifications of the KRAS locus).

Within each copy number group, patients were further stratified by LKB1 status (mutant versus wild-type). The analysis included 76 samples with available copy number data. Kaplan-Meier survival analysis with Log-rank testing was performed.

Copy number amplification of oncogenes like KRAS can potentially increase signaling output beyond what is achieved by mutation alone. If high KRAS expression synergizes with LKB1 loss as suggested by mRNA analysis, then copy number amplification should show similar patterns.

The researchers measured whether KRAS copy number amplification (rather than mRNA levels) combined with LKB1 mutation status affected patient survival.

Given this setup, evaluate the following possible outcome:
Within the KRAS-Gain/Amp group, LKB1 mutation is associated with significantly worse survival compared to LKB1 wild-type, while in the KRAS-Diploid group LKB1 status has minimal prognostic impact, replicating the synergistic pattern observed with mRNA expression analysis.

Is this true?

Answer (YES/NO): YES